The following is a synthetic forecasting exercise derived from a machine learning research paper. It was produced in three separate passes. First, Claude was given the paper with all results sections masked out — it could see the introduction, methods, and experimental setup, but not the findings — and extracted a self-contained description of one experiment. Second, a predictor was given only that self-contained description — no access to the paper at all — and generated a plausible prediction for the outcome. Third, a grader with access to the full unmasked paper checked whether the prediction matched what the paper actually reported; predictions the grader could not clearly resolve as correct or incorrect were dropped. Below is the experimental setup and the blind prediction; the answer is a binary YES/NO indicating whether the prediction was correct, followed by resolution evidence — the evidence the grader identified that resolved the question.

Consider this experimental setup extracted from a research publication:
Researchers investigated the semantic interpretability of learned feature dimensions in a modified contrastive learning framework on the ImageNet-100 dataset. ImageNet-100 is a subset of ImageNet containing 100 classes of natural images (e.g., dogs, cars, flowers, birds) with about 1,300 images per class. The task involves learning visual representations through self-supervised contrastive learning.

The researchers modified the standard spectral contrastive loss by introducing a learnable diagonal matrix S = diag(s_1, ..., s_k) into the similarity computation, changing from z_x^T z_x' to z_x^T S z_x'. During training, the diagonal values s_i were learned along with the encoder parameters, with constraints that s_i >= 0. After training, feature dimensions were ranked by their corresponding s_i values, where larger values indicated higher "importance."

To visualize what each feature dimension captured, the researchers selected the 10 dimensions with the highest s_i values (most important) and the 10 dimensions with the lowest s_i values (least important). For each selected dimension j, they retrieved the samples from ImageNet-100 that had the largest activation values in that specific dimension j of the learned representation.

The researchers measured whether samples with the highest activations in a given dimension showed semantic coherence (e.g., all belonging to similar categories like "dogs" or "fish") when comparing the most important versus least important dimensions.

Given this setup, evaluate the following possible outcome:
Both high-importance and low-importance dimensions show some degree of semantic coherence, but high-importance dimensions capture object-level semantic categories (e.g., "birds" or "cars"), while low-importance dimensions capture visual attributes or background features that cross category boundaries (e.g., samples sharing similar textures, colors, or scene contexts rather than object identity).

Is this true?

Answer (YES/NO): NO